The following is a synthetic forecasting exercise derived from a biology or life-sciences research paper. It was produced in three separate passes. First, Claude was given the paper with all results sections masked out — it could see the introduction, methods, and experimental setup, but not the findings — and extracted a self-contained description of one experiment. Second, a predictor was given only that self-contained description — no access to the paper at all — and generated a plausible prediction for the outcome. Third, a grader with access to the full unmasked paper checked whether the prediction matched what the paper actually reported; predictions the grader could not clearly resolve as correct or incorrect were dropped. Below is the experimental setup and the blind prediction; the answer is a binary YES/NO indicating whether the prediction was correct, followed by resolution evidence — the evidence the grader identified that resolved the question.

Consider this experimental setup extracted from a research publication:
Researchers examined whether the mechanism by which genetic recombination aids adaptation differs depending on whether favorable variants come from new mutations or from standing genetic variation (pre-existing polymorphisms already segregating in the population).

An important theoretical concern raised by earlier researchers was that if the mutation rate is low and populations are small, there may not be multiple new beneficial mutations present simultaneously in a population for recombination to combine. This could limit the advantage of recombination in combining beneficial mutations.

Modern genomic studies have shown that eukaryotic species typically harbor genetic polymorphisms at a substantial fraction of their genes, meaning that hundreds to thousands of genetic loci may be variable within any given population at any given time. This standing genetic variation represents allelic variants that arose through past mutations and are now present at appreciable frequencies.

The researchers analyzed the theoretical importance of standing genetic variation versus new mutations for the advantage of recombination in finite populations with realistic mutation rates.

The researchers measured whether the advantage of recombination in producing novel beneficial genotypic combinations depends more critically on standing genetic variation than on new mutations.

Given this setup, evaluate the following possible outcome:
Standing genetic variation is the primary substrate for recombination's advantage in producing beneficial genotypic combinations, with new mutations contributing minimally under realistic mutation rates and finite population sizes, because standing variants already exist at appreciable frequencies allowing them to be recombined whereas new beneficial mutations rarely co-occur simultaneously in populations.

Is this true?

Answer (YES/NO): YES